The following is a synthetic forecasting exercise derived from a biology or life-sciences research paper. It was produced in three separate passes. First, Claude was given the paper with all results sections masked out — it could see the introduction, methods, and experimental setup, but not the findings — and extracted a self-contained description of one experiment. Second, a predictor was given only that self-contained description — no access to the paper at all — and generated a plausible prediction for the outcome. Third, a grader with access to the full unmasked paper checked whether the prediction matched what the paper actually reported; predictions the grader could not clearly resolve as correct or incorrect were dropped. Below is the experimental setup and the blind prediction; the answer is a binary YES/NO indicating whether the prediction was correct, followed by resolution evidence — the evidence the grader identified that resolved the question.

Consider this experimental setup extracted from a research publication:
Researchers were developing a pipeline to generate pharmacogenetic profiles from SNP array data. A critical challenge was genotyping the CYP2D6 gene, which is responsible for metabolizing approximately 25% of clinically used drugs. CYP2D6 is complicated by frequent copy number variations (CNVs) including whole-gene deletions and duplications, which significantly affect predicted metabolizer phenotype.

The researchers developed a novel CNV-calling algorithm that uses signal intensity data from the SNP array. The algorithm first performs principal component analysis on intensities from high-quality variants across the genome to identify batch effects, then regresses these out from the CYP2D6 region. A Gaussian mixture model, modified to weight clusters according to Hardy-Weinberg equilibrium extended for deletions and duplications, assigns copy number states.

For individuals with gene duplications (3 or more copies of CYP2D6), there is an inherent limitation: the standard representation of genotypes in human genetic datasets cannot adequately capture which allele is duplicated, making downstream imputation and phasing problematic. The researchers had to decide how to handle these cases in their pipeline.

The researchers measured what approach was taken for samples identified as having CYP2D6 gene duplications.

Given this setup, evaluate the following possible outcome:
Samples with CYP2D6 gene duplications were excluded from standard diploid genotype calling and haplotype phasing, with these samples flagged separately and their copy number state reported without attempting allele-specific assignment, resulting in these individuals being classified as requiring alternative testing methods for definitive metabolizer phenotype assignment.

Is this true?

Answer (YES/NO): NO